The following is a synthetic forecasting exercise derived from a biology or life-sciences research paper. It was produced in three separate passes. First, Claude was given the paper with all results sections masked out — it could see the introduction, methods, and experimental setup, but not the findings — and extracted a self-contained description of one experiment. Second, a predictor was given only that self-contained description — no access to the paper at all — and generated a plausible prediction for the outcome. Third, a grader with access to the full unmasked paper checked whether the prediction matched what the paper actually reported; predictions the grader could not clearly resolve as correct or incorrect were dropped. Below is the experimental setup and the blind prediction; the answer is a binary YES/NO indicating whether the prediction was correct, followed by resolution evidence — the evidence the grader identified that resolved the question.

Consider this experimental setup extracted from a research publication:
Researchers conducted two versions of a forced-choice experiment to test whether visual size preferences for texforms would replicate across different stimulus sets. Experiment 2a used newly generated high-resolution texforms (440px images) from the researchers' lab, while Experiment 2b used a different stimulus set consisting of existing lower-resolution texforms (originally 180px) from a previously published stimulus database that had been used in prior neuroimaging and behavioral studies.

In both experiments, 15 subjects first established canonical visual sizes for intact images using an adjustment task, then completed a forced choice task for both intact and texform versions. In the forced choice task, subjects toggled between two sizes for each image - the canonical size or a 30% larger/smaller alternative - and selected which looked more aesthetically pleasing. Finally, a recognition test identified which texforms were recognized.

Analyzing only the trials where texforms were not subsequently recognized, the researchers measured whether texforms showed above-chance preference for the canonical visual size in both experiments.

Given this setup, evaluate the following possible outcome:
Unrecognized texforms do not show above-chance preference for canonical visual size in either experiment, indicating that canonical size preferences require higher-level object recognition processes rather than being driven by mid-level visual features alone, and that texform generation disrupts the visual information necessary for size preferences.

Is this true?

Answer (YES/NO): NO